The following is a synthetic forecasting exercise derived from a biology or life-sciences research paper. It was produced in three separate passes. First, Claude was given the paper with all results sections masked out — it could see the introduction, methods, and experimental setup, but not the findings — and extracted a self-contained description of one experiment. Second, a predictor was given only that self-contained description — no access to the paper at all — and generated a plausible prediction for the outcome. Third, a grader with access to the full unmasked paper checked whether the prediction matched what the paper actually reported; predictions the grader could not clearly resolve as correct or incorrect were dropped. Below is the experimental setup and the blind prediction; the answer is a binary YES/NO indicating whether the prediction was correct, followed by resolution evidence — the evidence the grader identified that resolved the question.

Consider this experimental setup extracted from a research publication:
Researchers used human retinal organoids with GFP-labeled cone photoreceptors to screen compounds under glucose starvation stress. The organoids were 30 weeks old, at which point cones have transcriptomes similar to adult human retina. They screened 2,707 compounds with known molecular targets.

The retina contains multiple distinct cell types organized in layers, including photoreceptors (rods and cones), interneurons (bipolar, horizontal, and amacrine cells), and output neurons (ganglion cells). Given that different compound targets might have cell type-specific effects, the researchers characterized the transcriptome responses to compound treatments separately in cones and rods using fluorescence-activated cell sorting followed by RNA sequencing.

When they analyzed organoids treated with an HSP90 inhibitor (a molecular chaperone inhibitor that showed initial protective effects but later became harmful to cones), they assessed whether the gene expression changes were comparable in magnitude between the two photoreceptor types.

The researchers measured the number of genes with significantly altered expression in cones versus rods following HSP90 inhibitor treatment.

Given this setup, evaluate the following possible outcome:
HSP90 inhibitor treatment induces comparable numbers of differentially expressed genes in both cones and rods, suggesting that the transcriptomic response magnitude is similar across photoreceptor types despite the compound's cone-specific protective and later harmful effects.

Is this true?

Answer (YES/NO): NO